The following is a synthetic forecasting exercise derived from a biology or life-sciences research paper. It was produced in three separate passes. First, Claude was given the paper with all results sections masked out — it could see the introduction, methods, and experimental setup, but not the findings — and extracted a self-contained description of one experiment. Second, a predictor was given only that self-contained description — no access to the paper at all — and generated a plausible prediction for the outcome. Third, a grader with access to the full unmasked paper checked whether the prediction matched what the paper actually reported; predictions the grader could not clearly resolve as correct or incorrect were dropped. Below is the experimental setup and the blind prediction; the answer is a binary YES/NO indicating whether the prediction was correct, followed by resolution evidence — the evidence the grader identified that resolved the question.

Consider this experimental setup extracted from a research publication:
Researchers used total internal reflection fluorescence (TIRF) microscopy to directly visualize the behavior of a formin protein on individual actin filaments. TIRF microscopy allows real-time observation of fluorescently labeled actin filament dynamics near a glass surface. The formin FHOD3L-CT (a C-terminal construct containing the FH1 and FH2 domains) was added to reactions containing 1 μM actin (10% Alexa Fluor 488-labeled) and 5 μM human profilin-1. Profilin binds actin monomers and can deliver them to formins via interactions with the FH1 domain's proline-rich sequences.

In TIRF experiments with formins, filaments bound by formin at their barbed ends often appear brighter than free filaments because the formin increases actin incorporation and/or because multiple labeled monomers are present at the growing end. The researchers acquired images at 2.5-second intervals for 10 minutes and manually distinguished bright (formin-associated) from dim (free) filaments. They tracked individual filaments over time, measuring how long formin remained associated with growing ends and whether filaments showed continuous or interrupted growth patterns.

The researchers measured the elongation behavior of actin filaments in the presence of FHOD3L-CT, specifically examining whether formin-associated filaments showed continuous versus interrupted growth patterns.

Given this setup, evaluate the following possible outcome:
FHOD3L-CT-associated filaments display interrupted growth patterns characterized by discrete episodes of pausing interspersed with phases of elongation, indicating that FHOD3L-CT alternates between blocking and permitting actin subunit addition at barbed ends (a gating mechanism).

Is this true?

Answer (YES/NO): YES